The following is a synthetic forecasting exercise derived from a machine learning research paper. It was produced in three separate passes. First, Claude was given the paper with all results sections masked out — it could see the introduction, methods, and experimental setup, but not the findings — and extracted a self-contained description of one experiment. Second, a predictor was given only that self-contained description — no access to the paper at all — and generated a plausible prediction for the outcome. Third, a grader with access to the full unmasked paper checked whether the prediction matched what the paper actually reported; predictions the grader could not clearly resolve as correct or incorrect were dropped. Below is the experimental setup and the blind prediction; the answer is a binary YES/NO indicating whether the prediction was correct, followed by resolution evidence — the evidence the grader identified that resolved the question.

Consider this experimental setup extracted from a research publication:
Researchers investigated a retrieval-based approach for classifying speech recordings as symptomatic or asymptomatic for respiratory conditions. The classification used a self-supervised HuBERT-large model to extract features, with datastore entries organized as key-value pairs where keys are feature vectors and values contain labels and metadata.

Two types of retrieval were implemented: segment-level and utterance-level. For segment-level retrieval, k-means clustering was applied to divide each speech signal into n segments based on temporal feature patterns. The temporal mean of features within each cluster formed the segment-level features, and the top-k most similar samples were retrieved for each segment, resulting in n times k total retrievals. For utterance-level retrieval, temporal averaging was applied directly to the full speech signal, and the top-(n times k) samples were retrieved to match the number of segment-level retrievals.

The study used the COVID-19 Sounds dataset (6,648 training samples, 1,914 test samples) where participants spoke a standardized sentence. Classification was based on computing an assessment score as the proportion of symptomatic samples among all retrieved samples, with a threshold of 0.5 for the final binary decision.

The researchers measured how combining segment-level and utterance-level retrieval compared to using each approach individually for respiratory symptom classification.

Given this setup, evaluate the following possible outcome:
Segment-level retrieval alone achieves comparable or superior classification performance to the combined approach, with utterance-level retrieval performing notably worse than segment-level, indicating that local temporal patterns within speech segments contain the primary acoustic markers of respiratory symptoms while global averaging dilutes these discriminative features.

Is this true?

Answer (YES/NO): NO